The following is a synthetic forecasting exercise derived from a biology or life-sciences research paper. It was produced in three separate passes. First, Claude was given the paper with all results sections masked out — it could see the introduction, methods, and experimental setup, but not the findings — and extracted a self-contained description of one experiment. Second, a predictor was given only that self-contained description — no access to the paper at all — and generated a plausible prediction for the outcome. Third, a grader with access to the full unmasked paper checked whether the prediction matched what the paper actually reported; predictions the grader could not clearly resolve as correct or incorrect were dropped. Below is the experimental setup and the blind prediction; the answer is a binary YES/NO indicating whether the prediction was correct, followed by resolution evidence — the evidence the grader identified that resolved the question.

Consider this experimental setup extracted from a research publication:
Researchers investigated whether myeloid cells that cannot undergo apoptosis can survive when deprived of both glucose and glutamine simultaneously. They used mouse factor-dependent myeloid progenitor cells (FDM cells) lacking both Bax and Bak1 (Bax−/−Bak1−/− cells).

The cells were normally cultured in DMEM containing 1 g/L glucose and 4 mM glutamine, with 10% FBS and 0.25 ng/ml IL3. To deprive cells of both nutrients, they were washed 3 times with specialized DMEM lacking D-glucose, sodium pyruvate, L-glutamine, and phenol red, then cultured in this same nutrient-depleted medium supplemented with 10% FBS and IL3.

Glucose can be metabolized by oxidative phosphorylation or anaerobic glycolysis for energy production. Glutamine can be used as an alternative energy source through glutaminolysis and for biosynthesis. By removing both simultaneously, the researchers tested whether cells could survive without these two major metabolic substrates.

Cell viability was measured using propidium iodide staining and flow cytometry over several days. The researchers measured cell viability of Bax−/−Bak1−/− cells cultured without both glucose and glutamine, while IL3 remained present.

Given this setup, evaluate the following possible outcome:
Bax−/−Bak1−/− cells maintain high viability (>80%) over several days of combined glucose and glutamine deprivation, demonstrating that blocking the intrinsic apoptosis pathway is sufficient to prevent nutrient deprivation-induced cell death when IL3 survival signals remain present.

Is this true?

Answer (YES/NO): YES